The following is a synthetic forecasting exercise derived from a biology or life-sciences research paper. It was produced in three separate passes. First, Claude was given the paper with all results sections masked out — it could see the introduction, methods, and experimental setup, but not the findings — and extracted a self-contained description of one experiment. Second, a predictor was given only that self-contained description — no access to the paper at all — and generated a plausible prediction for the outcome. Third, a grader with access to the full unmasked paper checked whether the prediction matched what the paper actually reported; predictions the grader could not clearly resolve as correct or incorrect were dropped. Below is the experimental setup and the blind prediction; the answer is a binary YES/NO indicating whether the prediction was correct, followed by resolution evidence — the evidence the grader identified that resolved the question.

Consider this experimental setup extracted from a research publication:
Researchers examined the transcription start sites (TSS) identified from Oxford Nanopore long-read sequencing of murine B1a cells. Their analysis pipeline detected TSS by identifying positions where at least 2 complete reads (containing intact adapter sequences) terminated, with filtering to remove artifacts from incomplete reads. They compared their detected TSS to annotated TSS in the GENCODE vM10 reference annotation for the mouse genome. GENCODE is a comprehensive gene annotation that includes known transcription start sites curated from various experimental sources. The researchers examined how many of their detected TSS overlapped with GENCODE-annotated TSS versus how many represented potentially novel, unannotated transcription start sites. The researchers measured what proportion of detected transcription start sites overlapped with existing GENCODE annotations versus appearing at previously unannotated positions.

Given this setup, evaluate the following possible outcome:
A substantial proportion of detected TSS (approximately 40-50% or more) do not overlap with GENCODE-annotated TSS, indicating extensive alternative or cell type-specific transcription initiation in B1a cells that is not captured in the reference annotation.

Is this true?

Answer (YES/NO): YES